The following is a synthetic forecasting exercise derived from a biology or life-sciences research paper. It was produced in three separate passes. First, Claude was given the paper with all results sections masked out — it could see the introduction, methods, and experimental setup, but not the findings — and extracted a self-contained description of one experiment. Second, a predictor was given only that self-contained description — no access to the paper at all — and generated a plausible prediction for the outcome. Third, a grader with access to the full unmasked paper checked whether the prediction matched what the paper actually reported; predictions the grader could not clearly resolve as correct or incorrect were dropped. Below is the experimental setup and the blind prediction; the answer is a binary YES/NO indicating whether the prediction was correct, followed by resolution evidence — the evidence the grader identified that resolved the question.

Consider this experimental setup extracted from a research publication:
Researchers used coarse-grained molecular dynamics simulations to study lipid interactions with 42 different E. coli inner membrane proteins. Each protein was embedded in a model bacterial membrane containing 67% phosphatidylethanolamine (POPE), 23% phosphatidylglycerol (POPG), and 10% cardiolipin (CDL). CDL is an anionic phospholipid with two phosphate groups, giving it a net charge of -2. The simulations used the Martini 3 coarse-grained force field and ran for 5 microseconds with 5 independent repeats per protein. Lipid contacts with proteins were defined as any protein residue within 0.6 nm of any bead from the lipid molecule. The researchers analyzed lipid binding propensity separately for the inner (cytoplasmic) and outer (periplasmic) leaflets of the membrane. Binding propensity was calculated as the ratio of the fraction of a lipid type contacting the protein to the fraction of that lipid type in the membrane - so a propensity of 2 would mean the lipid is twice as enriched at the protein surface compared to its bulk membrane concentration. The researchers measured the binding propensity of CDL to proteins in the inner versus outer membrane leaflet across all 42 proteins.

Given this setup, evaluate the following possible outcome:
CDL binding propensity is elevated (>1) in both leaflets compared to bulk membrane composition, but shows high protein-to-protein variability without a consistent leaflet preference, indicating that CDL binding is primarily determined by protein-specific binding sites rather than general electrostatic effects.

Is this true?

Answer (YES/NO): NO